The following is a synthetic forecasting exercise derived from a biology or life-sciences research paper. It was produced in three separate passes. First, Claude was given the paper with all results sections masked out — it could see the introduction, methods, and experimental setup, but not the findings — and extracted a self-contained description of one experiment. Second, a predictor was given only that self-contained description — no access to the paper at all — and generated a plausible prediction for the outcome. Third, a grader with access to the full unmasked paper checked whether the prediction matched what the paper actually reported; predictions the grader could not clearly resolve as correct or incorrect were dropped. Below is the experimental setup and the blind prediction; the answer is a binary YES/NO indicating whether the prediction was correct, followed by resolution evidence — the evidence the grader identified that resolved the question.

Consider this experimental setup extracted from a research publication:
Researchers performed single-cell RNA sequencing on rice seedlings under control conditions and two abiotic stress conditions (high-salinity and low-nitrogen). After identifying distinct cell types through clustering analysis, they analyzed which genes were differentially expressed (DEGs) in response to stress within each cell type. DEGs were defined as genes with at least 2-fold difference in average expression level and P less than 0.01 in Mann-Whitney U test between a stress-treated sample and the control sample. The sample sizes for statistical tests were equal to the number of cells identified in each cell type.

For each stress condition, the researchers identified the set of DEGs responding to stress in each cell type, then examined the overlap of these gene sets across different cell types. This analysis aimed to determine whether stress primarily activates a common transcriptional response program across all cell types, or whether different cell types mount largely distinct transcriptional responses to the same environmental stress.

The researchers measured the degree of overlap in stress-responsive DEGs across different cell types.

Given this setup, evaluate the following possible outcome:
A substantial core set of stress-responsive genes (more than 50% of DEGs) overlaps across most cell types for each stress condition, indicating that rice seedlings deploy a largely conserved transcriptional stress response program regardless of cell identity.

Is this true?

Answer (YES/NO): NO